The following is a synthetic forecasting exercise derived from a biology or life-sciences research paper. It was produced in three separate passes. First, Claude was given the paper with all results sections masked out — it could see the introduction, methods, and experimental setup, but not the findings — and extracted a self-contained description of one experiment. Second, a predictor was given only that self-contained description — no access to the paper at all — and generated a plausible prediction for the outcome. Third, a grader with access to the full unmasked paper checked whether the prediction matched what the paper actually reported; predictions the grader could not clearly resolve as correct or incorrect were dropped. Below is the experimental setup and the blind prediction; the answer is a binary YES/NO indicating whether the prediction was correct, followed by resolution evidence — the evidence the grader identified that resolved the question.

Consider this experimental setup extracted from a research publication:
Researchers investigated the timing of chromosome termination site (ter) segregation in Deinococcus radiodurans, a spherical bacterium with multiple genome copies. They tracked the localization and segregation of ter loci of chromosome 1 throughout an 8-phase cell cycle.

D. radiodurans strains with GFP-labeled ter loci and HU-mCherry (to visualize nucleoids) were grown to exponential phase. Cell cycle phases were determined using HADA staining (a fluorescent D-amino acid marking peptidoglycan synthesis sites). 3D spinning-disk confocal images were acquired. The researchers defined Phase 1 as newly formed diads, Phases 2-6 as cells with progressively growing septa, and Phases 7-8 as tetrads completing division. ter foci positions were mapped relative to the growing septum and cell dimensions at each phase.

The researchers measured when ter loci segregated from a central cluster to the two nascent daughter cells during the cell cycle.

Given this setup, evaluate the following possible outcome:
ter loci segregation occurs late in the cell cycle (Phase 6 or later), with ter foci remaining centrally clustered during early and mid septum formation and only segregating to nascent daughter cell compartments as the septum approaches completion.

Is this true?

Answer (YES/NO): NO